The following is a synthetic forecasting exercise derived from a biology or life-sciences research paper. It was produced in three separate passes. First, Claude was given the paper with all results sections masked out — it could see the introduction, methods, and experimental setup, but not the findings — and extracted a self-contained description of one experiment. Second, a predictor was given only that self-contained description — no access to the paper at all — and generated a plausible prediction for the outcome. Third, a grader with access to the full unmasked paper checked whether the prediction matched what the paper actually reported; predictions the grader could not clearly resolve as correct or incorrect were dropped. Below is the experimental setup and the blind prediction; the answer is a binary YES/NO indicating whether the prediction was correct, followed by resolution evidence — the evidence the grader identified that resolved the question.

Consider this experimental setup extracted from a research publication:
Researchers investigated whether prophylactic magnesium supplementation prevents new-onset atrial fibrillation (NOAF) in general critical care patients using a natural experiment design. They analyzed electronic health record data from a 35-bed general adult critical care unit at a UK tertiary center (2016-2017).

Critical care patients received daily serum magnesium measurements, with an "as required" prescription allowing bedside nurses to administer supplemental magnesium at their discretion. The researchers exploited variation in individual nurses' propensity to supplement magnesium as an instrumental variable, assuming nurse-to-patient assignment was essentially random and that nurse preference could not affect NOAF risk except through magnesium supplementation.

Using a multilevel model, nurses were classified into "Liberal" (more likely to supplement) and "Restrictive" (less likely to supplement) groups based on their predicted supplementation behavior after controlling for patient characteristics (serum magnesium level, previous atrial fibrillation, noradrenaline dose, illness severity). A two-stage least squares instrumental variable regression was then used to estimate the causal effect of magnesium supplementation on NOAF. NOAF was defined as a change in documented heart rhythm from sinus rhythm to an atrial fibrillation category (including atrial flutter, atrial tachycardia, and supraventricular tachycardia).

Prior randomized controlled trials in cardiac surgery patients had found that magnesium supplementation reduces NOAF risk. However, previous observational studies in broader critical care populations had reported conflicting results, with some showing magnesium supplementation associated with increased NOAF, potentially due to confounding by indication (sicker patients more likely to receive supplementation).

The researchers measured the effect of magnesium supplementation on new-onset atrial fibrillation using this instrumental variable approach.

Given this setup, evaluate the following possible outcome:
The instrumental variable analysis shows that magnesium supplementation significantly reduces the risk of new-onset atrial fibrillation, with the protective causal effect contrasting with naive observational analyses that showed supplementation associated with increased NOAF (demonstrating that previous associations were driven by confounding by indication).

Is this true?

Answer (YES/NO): YES